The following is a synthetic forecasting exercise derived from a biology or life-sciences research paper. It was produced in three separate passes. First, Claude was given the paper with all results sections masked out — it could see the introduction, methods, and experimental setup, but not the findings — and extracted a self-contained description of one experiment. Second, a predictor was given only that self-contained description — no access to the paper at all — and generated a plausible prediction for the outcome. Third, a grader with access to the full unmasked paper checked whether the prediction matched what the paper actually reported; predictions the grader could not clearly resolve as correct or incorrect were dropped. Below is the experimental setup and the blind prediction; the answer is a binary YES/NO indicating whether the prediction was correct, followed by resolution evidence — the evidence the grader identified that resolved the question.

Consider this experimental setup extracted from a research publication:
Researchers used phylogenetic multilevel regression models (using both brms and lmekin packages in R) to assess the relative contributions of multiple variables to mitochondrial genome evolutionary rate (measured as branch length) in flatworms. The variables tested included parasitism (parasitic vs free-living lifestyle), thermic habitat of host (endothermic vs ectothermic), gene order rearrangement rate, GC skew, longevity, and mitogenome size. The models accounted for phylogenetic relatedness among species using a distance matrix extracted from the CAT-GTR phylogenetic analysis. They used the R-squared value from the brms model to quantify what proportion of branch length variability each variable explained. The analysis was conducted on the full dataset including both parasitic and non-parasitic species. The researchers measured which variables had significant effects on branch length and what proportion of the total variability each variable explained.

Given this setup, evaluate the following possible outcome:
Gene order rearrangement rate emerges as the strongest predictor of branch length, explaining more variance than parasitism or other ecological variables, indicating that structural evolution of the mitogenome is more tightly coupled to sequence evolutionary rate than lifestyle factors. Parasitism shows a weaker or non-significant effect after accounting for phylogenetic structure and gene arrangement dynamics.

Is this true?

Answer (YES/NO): NO